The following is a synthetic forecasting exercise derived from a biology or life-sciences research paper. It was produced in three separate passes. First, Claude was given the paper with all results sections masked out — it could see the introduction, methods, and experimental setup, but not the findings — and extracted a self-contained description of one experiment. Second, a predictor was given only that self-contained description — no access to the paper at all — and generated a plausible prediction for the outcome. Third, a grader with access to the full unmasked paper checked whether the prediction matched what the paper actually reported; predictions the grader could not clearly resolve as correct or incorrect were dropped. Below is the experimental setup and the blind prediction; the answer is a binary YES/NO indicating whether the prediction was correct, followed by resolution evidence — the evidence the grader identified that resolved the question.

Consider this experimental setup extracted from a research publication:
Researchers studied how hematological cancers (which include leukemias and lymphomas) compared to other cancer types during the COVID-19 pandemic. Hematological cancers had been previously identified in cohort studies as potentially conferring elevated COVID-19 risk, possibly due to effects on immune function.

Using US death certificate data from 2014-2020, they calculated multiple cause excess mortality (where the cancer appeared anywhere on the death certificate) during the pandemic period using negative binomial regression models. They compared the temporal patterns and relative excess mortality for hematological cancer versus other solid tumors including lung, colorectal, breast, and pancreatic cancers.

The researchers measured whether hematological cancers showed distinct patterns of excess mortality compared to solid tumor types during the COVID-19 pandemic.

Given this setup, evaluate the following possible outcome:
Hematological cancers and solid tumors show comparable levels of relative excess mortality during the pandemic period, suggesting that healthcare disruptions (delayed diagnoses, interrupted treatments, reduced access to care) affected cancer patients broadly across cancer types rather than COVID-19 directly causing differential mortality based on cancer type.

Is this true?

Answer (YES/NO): NO